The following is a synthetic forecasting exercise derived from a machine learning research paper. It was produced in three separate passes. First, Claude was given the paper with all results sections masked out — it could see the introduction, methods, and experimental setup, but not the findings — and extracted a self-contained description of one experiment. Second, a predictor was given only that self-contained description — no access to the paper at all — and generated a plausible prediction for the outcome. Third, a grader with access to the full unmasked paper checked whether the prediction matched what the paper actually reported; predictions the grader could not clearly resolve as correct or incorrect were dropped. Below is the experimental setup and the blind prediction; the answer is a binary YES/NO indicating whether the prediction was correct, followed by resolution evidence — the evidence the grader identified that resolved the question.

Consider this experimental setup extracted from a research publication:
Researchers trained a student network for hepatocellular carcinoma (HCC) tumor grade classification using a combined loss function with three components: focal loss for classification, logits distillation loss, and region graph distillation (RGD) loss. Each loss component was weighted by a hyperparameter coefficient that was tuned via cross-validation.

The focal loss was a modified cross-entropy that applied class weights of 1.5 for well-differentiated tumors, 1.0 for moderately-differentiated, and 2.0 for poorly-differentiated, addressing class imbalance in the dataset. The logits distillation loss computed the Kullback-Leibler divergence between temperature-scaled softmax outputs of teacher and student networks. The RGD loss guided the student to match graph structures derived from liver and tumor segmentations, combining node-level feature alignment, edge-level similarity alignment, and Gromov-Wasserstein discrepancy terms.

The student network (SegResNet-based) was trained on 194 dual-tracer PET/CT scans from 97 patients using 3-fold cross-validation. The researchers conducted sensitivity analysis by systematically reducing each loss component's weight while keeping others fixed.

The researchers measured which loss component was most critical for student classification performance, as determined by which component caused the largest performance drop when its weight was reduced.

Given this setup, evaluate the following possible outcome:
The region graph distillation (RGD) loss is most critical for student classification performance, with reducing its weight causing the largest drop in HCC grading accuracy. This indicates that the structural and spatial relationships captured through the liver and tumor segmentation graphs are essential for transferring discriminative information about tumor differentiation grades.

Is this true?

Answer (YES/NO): YES